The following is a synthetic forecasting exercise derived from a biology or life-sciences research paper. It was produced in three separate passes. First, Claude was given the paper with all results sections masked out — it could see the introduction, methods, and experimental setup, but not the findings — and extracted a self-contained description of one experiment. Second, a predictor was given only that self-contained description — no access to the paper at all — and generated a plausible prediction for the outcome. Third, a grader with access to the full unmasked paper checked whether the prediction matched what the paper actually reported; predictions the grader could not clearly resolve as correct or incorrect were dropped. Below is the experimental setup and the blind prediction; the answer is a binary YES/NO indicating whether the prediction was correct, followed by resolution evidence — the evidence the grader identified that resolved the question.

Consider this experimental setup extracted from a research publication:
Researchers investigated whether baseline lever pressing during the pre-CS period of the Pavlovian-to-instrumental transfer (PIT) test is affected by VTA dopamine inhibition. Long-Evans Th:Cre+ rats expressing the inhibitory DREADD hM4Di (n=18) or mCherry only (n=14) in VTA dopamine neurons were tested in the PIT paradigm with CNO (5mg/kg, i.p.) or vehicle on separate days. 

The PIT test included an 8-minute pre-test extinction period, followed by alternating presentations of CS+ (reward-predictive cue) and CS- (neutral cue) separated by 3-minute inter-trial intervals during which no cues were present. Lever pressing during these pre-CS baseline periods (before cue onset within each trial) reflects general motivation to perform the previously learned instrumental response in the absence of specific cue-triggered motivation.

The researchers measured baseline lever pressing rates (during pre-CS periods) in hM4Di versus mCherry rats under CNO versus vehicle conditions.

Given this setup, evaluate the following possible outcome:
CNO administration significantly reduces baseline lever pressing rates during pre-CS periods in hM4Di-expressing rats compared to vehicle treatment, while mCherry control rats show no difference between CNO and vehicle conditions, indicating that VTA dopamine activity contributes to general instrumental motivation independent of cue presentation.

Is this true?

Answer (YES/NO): NO